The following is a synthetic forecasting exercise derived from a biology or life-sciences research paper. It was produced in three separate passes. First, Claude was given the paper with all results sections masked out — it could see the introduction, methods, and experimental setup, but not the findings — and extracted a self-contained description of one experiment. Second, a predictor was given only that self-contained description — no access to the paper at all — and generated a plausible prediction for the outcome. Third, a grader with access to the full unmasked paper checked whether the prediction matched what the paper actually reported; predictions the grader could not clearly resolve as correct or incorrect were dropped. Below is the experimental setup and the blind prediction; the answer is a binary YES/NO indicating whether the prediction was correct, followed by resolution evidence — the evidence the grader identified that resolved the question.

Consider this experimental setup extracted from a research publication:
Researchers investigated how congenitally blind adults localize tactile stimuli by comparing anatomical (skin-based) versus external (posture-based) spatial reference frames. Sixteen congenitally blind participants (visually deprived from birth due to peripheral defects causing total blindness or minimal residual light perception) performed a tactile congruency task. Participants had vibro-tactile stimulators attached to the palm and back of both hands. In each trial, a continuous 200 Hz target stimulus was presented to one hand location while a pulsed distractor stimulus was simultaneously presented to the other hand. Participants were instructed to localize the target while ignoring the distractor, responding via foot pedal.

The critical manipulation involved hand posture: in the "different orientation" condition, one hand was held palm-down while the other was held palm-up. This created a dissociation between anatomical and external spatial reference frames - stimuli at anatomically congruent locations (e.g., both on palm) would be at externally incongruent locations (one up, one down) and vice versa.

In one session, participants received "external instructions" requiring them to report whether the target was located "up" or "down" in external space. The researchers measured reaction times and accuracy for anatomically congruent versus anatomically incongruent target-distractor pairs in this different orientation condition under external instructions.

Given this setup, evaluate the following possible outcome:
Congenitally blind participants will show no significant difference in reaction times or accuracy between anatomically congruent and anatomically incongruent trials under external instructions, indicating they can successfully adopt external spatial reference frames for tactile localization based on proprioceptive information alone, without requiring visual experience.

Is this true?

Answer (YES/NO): NO